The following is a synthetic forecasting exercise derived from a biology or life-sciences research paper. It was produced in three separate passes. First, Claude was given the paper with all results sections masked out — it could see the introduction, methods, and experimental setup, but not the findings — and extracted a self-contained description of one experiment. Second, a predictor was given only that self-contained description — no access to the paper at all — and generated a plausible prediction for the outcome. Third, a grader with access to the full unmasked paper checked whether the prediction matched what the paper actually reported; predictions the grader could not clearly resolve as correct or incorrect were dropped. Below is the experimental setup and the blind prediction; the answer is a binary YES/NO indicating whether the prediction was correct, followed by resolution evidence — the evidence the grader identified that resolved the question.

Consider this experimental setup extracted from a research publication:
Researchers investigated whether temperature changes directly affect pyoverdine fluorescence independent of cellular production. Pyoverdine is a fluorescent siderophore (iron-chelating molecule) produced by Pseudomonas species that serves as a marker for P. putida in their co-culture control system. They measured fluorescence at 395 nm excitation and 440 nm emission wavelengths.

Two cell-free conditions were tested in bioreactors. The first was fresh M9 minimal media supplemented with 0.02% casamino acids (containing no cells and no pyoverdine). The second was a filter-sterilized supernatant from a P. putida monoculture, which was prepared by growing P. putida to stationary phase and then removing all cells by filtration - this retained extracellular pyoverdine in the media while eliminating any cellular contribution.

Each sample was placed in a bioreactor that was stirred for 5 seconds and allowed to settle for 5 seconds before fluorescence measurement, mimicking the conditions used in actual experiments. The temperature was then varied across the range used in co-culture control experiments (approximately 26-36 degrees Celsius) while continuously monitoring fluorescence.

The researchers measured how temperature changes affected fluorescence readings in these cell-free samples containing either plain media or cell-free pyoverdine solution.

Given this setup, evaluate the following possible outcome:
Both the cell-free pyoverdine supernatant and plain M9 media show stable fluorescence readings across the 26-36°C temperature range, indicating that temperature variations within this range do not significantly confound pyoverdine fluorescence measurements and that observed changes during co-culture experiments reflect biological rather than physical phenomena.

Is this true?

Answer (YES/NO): YES